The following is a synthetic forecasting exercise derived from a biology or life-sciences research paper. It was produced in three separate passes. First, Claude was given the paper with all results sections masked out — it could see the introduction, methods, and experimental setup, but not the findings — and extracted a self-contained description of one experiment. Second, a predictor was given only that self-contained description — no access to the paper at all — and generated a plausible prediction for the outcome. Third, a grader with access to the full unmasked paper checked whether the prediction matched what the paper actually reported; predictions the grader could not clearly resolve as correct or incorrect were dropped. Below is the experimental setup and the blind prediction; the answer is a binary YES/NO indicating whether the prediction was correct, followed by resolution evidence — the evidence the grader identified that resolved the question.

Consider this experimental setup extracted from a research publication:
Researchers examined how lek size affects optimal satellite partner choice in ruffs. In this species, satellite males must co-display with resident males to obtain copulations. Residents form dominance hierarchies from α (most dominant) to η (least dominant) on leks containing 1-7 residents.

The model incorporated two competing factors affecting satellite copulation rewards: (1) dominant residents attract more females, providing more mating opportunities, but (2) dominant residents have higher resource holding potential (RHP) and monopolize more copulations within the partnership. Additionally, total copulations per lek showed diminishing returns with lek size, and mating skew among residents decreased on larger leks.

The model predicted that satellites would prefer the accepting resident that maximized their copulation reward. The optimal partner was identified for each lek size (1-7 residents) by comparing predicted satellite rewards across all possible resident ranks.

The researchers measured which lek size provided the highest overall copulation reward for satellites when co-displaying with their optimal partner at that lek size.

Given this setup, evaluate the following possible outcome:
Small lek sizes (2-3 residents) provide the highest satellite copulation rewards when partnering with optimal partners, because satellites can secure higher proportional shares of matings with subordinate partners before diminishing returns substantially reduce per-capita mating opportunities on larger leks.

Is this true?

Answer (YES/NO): NO